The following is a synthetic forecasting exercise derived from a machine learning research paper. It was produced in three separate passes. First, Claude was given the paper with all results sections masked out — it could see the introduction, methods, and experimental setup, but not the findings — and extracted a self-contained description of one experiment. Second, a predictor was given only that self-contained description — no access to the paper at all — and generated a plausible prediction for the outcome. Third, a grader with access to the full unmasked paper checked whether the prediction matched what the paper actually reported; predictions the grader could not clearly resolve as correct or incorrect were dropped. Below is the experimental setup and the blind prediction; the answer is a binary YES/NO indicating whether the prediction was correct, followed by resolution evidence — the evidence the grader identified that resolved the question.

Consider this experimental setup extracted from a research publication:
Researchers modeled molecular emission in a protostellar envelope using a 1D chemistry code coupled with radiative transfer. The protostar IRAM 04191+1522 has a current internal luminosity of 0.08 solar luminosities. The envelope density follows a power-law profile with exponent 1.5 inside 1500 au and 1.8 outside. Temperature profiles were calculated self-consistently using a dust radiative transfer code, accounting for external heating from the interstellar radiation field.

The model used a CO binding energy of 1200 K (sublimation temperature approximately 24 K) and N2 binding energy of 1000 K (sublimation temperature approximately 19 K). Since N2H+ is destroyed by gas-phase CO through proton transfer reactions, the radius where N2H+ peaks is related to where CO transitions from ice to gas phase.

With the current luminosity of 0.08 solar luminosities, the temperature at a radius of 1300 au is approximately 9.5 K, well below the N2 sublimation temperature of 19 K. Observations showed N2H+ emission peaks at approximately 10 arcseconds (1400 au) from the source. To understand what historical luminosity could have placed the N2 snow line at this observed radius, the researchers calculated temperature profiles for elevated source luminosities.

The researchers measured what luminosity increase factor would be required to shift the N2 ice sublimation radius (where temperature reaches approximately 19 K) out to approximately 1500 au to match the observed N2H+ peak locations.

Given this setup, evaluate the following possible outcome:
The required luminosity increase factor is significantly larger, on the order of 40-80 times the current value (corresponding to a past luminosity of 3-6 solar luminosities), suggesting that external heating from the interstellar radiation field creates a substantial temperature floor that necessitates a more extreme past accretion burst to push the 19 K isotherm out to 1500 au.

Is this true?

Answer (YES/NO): NO